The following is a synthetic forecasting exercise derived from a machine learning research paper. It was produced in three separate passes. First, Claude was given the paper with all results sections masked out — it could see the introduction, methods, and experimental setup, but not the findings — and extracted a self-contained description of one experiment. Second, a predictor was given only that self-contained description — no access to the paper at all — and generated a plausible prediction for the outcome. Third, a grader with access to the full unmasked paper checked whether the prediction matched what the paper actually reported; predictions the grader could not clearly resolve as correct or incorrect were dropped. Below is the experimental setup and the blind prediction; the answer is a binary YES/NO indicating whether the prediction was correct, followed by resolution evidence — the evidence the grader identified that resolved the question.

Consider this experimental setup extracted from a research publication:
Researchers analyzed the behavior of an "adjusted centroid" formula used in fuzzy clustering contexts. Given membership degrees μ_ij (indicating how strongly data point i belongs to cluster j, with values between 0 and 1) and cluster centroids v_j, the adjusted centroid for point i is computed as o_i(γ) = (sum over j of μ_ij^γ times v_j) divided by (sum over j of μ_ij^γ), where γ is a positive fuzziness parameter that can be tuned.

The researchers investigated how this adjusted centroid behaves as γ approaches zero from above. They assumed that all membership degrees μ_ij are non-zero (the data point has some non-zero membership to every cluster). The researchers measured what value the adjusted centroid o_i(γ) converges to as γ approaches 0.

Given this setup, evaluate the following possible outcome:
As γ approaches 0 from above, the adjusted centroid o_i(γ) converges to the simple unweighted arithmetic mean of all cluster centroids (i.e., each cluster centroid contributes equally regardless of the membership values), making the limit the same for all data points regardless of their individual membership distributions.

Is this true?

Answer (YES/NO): YES